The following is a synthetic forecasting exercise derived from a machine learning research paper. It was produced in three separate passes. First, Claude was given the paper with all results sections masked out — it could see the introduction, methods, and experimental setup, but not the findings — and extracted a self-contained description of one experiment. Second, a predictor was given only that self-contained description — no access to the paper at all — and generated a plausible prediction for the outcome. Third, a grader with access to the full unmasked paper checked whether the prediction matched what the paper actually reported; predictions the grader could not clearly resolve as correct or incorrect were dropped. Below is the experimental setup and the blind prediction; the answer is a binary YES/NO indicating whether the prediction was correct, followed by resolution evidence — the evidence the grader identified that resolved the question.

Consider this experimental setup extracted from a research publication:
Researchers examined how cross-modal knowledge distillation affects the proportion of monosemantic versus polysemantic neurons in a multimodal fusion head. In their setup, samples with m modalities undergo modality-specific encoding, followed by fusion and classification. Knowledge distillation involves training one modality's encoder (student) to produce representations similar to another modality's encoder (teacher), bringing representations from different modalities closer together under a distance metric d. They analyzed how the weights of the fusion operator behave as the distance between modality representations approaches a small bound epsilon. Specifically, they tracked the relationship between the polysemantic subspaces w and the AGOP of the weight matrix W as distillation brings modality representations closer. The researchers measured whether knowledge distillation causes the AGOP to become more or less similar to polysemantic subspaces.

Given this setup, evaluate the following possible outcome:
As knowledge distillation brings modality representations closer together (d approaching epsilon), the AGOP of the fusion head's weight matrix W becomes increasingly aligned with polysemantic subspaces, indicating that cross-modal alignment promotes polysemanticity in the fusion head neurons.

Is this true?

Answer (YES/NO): NO